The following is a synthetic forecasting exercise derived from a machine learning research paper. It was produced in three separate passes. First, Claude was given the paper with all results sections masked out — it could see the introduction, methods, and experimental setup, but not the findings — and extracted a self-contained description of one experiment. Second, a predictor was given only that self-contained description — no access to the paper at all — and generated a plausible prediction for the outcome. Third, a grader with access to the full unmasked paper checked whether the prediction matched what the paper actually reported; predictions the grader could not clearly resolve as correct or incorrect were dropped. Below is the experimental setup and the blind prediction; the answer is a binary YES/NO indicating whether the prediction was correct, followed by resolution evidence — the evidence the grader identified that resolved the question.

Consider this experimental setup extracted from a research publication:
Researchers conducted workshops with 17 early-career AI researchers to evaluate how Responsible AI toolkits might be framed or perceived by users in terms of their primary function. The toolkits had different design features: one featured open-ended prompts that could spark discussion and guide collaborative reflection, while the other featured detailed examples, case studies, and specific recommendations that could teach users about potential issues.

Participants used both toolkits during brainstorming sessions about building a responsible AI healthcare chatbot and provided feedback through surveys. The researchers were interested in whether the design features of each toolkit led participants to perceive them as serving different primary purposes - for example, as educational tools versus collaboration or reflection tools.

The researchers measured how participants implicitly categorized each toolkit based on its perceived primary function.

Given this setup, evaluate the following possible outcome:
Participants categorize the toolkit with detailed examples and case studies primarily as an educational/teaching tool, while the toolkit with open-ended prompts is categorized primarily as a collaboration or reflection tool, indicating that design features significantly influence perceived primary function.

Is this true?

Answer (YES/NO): YES